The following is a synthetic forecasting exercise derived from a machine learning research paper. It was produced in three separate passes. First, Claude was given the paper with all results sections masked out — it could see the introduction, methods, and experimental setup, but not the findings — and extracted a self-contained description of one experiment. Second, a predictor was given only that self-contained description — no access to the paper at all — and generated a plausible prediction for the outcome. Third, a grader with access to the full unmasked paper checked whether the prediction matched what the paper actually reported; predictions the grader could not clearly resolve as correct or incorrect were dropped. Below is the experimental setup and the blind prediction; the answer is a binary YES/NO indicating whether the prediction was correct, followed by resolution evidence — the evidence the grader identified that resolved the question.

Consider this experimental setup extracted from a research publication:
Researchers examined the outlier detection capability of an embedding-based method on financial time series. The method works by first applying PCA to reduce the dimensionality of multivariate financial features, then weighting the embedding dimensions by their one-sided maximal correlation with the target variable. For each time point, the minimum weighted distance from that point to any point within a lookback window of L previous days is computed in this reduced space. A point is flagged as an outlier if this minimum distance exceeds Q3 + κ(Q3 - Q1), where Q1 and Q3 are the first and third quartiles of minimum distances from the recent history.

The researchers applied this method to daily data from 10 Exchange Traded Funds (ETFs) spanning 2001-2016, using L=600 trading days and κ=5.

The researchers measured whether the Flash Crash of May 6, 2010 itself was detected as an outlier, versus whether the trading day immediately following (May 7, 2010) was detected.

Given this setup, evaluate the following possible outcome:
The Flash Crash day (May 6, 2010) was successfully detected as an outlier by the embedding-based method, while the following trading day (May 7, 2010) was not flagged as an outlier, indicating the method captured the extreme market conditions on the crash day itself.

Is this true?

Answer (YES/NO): NO